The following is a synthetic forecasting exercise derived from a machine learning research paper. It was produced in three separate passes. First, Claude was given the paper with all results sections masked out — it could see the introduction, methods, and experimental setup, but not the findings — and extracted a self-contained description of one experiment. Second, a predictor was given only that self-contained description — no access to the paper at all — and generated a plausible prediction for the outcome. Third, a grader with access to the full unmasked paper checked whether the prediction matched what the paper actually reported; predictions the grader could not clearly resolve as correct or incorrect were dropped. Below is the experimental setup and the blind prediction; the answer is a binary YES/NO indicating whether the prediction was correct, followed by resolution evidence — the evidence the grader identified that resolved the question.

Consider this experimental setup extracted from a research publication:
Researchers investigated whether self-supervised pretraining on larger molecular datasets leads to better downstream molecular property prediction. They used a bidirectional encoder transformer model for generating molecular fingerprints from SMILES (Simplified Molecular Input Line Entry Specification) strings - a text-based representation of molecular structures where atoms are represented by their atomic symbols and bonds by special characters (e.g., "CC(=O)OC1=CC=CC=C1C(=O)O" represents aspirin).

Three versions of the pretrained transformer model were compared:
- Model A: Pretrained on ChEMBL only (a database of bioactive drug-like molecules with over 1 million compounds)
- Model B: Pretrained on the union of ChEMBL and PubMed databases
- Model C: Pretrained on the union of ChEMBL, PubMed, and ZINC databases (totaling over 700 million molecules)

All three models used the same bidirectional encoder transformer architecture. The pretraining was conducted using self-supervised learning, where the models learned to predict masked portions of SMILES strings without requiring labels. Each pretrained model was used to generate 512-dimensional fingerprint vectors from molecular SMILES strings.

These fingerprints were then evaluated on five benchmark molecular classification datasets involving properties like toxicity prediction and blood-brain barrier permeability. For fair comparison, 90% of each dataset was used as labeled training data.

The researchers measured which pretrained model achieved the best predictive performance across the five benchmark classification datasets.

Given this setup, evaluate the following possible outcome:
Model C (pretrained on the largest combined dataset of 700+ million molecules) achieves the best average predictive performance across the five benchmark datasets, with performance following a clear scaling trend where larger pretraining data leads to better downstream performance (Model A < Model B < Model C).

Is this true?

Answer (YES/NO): NO